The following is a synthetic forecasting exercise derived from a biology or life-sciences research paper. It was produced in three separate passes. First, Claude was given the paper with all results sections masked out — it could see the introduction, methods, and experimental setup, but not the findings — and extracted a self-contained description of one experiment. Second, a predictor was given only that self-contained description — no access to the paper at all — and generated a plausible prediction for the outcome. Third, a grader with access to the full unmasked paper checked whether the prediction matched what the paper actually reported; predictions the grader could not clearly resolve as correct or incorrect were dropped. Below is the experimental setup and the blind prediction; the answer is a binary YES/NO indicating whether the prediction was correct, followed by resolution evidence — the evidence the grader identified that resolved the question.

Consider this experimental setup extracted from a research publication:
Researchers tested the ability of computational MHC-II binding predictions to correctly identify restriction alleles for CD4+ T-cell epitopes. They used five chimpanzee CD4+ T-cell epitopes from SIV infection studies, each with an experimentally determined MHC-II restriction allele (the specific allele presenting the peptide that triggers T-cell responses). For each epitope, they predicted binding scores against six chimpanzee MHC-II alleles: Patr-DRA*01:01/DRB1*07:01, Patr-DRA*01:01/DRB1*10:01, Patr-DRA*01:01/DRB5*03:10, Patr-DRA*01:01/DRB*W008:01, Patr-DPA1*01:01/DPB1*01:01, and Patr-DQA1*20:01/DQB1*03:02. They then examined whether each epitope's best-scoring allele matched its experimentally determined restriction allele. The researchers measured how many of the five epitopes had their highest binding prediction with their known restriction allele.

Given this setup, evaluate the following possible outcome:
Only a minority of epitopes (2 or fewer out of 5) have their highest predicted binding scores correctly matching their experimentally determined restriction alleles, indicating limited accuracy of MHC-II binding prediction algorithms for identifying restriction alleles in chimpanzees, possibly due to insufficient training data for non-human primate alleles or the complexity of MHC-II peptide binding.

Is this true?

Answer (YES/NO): NO